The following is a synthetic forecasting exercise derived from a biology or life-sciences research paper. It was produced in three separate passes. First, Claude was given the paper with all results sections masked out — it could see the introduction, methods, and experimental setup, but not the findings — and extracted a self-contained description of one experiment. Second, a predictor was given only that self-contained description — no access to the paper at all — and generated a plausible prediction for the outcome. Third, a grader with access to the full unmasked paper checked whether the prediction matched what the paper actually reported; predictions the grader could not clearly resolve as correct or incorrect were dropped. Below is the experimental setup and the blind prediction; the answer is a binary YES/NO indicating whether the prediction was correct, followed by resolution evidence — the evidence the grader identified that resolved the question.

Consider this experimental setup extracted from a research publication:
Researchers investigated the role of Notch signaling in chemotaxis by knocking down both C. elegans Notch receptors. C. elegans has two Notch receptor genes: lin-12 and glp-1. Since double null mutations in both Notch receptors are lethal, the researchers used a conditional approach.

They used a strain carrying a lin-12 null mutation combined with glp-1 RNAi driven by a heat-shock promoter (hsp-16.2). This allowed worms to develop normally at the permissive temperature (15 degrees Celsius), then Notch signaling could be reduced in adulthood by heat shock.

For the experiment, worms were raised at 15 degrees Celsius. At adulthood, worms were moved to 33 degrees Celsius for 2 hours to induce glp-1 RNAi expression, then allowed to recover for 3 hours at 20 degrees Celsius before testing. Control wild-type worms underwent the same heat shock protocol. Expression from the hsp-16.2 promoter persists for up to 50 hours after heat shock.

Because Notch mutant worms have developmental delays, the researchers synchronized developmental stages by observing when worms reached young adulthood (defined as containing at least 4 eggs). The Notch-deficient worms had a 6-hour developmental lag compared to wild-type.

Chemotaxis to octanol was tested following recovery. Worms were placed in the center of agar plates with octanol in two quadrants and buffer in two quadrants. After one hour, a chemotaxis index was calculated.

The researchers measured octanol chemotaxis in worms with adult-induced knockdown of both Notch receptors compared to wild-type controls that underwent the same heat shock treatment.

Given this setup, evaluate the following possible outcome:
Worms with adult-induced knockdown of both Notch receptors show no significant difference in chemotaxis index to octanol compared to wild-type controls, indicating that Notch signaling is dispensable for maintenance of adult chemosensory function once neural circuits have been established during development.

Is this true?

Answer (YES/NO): NO